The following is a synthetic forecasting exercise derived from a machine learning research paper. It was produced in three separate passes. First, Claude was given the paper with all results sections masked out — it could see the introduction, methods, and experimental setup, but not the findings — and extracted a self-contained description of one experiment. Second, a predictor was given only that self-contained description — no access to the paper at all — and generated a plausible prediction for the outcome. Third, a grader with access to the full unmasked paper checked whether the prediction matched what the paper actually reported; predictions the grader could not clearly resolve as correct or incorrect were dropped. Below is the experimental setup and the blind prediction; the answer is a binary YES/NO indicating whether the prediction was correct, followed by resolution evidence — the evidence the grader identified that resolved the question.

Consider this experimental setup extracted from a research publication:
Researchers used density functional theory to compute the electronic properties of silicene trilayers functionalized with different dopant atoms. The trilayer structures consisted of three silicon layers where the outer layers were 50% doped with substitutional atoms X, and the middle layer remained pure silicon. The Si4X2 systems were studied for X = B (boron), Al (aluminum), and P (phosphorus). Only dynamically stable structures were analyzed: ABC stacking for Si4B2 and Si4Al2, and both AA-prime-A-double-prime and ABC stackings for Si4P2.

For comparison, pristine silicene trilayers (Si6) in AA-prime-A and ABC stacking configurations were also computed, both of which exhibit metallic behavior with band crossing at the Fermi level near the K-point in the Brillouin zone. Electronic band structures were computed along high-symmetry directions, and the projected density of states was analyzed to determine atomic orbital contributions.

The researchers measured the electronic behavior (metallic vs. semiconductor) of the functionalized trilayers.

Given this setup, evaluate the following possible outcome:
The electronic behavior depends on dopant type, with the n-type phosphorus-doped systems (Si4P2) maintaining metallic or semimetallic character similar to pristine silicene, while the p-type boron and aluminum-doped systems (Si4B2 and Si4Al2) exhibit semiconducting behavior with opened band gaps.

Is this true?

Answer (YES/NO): NO